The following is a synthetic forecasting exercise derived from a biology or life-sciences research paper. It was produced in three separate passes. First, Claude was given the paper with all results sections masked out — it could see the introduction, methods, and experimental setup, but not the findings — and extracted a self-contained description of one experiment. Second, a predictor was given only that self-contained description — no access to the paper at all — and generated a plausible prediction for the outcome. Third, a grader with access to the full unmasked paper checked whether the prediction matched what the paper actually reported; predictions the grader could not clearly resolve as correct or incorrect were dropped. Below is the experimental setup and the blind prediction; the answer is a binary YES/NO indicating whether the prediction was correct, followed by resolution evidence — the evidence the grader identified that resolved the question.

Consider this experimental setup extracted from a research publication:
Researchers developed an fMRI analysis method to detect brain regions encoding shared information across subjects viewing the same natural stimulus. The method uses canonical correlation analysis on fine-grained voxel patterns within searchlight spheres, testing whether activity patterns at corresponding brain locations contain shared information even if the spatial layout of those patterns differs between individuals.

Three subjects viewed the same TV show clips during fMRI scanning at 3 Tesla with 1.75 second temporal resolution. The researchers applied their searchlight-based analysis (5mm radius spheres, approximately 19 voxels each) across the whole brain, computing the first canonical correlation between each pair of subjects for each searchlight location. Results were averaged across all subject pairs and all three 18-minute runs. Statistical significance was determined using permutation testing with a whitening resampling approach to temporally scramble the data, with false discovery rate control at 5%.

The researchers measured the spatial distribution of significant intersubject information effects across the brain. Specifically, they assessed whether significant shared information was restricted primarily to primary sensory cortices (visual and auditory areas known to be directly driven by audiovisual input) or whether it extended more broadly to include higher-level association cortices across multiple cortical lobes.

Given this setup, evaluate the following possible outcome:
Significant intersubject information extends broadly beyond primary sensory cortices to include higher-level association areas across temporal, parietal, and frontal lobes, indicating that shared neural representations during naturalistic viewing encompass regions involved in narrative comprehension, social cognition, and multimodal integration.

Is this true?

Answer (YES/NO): YES